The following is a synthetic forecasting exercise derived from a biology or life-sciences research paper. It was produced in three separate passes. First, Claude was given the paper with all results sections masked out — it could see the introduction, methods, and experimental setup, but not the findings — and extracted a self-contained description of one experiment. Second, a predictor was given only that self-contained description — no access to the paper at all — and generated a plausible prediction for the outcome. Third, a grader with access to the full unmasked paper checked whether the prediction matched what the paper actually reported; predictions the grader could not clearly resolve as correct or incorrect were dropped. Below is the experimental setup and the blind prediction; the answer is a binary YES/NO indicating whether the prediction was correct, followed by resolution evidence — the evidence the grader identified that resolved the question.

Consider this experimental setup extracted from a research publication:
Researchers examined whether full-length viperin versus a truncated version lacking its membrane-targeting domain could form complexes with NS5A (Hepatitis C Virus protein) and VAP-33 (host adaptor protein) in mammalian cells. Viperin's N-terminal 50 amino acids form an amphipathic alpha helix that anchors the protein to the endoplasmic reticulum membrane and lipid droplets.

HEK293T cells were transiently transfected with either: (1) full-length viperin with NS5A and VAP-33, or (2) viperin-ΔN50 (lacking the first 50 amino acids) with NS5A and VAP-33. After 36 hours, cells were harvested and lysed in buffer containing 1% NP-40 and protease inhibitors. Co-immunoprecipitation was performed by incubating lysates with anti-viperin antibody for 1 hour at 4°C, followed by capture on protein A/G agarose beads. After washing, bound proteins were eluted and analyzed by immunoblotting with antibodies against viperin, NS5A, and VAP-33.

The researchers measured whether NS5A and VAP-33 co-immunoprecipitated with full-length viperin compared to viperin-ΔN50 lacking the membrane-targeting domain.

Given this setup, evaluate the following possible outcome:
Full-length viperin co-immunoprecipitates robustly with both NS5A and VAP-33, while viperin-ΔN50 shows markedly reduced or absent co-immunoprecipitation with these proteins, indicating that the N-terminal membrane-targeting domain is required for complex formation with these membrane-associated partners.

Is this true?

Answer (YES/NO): YES